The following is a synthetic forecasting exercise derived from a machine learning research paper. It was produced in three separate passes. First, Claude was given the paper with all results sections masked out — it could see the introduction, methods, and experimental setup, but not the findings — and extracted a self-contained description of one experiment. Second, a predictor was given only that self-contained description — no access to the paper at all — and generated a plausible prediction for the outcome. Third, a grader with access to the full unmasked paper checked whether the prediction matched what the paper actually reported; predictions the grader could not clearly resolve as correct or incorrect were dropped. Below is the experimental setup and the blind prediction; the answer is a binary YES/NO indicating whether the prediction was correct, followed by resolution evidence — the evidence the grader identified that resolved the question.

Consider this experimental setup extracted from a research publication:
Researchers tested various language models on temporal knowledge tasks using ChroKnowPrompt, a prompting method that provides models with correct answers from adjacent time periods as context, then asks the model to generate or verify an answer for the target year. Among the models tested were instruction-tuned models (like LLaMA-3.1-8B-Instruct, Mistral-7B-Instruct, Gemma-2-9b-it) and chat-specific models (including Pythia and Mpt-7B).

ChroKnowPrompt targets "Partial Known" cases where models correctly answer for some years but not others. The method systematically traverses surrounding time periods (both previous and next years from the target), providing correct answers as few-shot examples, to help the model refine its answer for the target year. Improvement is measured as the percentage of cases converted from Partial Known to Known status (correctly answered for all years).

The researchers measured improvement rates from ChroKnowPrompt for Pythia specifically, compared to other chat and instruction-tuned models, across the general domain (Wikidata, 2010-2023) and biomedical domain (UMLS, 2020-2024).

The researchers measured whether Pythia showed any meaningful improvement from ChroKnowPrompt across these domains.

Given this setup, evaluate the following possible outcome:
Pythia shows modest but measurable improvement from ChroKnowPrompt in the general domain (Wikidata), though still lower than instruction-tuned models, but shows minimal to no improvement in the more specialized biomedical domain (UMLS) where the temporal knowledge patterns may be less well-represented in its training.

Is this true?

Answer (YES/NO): NO